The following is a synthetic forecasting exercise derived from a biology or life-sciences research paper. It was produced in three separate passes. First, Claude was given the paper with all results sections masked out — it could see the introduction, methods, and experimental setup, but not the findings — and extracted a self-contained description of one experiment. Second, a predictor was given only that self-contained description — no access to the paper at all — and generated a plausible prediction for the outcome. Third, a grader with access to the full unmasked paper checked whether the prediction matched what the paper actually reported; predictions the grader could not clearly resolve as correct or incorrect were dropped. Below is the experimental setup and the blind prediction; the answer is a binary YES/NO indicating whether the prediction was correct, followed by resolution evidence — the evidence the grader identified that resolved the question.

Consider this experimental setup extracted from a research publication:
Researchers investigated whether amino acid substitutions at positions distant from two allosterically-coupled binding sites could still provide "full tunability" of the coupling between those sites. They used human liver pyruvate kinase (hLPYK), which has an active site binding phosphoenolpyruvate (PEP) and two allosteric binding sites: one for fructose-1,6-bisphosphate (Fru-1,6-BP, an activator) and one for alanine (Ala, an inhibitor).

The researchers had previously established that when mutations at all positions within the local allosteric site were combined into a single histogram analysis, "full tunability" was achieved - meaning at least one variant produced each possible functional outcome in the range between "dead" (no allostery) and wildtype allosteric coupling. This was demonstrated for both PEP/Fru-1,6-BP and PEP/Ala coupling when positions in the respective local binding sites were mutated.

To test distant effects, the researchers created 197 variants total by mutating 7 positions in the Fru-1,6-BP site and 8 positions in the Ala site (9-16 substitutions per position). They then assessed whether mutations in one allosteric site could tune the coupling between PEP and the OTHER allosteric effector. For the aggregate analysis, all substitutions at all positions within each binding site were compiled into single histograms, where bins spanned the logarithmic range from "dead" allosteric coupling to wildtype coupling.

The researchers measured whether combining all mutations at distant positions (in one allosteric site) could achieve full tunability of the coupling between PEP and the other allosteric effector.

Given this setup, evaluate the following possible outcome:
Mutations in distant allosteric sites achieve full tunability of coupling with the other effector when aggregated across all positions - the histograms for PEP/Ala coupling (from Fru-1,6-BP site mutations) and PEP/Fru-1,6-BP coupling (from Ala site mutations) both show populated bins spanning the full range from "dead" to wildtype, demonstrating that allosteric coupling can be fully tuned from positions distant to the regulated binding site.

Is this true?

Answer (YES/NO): YES